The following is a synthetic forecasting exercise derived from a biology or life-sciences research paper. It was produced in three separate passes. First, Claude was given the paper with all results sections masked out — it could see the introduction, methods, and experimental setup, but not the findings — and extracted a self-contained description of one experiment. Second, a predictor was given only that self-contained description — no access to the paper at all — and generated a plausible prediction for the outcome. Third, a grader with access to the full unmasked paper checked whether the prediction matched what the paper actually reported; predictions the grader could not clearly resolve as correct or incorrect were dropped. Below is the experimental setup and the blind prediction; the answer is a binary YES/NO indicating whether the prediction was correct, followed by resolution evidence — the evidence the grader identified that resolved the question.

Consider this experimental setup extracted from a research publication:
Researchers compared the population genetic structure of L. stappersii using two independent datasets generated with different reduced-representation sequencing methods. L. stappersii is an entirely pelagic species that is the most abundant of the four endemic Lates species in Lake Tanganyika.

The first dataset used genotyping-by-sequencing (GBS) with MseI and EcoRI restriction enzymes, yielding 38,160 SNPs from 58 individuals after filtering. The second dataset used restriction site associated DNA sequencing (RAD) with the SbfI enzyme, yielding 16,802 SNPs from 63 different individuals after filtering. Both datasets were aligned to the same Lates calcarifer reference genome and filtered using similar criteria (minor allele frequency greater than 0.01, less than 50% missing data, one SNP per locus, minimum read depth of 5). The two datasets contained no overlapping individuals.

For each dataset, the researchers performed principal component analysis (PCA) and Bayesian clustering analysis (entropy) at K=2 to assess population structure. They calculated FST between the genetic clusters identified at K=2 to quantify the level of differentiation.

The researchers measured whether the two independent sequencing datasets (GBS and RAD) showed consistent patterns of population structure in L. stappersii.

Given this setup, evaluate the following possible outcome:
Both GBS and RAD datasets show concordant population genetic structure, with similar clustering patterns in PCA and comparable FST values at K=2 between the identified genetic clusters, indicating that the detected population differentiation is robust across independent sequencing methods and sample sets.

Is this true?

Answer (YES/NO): NO